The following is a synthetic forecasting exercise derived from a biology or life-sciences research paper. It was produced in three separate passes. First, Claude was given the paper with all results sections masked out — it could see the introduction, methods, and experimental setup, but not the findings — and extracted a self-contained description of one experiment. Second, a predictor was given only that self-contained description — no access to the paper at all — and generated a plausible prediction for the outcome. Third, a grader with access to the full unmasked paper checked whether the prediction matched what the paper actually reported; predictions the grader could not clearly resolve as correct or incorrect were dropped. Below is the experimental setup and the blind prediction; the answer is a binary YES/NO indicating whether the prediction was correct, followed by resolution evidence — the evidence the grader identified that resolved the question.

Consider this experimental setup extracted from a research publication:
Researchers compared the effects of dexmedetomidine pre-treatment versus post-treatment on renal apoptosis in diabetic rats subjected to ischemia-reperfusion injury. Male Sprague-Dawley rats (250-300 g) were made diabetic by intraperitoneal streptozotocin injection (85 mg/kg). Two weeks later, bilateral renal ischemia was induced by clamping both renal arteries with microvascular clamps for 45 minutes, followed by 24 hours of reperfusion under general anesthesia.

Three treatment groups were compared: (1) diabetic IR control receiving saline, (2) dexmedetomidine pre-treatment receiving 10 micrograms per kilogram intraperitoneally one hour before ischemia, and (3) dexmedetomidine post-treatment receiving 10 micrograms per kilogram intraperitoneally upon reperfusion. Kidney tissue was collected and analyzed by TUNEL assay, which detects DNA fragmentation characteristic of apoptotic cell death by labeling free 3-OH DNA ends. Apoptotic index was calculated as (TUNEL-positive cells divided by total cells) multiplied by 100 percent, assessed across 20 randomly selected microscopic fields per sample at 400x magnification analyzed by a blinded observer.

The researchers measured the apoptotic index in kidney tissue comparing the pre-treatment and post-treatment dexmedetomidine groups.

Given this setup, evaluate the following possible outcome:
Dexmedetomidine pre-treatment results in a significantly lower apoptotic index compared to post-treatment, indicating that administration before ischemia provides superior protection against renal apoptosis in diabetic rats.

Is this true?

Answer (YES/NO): NO